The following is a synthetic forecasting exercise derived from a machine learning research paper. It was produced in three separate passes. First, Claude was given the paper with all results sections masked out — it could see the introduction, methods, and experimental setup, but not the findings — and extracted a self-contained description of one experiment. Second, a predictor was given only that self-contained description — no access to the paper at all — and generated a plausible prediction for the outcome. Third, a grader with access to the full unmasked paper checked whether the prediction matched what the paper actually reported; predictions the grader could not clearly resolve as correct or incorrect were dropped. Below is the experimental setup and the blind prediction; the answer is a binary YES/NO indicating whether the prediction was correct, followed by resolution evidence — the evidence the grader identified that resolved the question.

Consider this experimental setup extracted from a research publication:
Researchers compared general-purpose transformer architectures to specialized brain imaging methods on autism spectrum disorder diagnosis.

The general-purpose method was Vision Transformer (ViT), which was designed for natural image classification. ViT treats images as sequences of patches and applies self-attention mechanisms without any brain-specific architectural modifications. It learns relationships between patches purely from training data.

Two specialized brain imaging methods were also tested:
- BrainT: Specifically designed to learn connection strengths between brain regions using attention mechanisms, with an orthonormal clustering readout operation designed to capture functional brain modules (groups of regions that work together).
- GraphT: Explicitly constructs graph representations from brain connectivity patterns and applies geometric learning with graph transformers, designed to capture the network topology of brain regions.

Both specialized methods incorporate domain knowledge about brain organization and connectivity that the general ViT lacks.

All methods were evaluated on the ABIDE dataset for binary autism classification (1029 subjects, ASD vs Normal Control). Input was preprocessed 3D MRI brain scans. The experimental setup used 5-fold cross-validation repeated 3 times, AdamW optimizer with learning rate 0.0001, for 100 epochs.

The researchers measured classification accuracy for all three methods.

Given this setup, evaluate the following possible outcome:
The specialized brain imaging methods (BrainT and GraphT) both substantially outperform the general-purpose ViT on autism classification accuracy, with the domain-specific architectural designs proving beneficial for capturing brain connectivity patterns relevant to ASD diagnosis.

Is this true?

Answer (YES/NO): NO